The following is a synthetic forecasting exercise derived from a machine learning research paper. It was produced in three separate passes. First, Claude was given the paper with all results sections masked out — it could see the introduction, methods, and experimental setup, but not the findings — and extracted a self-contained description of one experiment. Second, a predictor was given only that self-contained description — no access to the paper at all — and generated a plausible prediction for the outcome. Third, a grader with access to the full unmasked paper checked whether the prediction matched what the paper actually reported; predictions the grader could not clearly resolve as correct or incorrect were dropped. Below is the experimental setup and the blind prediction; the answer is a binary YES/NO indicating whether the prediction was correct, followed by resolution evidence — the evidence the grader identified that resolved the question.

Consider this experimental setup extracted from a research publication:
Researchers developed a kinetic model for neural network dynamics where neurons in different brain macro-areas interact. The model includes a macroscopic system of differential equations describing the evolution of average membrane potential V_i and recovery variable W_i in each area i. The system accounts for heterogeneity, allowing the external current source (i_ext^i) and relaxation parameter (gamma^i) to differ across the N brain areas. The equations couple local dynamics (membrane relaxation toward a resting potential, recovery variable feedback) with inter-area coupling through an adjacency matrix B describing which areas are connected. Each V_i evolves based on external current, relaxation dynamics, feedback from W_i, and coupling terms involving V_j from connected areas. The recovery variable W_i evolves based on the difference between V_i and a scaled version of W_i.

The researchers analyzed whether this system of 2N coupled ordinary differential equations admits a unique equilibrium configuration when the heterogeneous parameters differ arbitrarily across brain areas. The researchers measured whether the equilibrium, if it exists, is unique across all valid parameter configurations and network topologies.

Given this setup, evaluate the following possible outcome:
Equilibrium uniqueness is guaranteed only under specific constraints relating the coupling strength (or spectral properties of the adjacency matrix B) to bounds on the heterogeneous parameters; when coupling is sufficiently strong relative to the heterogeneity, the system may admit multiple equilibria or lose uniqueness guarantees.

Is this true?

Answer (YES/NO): NO